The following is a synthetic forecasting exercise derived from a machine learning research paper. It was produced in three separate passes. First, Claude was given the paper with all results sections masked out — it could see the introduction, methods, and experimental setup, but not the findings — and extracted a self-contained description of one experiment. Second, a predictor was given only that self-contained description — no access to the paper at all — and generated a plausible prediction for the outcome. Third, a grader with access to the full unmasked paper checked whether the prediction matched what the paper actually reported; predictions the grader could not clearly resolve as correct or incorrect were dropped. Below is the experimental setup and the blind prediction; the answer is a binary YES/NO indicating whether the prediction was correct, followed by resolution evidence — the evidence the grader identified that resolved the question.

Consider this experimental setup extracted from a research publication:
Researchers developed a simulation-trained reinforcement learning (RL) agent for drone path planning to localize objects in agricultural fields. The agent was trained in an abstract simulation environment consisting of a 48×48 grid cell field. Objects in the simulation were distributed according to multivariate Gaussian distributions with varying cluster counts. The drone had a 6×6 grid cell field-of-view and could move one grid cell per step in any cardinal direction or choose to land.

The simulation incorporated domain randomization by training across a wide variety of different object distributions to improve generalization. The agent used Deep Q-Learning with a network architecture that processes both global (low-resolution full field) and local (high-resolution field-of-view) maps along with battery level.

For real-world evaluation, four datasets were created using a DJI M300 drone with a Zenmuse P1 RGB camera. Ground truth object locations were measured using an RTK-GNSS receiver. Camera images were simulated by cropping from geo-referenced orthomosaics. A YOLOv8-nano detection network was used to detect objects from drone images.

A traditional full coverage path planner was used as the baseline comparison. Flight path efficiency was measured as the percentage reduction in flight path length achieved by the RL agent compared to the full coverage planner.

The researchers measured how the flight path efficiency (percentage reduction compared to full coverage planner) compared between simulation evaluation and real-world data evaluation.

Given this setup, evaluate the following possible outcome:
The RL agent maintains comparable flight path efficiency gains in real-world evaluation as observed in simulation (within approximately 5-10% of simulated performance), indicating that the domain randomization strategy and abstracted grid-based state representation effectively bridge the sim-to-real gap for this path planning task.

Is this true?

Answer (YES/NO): YES